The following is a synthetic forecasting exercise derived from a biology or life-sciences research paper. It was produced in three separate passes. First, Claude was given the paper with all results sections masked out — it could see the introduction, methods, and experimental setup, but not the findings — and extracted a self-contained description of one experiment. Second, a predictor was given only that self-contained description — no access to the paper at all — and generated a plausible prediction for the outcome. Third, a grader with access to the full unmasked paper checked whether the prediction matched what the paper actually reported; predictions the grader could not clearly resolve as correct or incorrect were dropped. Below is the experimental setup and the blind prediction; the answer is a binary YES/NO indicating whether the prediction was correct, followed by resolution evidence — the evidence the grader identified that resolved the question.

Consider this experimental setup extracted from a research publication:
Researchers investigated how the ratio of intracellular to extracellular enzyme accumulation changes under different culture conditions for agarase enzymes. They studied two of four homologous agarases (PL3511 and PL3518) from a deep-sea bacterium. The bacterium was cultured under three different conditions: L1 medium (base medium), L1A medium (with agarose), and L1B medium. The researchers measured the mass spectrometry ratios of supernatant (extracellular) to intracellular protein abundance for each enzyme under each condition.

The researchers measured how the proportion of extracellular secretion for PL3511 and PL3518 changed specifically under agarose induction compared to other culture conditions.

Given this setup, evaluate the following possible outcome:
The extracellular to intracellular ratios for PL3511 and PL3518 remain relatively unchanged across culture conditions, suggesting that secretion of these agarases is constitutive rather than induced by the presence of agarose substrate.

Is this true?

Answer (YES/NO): NO